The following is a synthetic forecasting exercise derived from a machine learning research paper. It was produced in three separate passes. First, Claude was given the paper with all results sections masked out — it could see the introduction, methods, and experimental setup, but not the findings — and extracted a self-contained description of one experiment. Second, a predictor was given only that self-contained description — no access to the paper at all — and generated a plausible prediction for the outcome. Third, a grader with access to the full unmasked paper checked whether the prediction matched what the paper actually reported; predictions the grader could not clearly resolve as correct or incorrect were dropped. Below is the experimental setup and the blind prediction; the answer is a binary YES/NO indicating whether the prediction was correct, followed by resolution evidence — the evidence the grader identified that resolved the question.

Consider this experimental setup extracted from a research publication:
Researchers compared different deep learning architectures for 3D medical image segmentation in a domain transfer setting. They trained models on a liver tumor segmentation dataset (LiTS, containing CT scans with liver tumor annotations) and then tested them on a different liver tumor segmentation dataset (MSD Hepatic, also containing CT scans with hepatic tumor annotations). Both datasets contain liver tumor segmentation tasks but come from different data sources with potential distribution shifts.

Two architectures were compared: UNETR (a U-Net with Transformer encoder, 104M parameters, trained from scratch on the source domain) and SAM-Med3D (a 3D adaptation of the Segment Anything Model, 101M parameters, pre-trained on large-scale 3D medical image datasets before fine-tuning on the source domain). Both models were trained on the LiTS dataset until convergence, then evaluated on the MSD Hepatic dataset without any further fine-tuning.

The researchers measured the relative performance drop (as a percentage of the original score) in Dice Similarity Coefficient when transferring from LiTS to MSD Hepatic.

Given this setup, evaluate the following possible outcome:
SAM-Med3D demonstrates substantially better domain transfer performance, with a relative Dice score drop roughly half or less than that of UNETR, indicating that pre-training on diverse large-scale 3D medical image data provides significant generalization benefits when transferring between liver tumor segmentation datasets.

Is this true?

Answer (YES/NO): YES